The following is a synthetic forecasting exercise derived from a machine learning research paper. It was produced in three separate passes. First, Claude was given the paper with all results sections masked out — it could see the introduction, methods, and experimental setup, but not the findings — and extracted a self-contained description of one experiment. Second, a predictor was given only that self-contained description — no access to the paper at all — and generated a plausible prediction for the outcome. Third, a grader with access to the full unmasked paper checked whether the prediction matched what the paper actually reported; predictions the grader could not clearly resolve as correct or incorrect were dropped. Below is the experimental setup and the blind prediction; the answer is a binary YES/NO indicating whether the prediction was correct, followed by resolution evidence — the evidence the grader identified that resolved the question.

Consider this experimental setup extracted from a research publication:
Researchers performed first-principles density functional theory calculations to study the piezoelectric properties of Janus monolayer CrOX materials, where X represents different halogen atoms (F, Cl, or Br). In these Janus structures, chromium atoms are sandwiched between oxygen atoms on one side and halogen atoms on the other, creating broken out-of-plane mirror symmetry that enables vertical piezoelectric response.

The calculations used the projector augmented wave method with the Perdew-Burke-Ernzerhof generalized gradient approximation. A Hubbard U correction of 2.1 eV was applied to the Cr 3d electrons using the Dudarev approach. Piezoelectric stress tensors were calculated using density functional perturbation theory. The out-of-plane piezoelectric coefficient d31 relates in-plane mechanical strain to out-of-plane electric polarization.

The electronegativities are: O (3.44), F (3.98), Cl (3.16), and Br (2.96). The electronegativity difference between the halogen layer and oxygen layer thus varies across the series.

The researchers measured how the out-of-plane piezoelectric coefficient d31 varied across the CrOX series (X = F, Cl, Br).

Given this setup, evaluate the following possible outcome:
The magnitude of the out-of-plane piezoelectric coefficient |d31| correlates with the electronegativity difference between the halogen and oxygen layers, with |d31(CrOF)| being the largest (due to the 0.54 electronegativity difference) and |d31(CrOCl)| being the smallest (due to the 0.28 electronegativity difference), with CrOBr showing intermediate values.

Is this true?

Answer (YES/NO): YES